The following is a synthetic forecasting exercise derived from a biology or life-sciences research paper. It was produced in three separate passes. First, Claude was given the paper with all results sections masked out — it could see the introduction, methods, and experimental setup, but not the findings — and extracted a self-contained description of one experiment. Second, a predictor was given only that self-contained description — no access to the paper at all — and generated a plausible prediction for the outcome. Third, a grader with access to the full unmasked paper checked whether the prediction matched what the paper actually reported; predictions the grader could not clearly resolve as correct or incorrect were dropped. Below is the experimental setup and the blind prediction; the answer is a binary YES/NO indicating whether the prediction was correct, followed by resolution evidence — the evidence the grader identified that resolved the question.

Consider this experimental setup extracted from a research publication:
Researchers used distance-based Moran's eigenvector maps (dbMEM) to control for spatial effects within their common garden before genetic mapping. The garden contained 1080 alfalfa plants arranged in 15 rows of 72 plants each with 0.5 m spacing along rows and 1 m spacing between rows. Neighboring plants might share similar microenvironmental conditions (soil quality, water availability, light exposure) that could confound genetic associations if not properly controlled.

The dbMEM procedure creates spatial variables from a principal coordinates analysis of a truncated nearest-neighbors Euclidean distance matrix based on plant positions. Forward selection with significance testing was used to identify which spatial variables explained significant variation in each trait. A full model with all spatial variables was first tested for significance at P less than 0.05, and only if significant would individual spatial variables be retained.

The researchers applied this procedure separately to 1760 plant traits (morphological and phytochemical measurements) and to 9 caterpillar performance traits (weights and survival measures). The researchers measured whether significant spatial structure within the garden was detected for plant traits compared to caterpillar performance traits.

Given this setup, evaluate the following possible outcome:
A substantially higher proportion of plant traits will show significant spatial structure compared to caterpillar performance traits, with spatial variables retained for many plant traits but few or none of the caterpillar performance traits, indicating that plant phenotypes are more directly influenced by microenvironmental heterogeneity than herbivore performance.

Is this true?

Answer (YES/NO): YES